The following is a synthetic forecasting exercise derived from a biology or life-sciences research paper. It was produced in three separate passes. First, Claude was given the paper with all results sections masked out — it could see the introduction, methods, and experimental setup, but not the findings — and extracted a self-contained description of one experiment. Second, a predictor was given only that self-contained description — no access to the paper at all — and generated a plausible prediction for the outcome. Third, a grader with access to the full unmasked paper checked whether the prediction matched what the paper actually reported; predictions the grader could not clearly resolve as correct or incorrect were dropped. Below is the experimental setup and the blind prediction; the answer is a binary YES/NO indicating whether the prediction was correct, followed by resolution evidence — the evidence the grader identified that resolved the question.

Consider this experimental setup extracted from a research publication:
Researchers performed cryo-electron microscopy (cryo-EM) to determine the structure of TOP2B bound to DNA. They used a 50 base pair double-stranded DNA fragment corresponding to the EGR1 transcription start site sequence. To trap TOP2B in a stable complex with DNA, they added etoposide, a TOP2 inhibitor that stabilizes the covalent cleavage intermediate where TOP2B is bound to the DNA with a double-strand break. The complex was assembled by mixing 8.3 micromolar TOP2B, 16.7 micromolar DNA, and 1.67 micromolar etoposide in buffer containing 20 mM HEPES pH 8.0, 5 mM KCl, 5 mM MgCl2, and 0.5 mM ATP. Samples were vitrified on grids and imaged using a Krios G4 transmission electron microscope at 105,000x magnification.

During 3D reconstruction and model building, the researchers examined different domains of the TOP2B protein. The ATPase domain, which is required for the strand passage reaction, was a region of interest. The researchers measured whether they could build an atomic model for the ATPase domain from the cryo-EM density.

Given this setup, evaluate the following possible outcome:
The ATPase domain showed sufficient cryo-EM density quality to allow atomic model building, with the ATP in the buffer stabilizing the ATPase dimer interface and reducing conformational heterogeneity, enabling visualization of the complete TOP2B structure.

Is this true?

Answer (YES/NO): NO